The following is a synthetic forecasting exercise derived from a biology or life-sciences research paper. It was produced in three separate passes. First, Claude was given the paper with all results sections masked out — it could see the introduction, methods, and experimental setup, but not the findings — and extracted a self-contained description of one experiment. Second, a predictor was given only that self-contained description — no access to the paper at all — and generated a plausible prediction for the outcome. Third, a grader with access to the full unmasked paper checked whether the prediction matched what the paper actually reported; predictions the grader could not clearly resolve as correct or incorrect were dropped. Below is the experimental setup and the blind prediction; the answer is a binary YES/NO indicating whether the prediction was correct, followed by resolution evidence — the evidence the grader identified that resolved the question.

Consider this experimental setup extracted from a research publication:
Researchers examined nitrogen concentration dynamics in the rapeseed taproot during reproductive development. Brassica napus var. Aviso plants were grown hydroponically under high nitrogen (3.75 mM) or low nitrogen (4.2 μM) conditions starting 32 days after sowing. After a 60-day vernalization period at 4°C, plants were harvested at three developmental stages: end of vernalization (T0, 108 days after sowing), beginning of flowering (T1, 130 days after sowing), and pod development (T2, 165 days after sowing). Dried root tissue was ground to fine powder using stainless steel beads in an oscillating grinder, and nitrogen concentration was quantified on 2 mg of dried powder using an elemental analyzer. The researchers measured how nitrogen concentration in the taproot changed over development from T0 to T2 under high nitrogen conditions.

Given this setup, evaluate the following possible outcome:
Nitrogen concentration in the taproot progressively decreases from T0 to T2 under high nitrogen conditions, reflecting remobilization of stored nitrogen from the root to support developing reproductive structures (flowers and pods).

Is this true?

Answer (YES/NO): NO